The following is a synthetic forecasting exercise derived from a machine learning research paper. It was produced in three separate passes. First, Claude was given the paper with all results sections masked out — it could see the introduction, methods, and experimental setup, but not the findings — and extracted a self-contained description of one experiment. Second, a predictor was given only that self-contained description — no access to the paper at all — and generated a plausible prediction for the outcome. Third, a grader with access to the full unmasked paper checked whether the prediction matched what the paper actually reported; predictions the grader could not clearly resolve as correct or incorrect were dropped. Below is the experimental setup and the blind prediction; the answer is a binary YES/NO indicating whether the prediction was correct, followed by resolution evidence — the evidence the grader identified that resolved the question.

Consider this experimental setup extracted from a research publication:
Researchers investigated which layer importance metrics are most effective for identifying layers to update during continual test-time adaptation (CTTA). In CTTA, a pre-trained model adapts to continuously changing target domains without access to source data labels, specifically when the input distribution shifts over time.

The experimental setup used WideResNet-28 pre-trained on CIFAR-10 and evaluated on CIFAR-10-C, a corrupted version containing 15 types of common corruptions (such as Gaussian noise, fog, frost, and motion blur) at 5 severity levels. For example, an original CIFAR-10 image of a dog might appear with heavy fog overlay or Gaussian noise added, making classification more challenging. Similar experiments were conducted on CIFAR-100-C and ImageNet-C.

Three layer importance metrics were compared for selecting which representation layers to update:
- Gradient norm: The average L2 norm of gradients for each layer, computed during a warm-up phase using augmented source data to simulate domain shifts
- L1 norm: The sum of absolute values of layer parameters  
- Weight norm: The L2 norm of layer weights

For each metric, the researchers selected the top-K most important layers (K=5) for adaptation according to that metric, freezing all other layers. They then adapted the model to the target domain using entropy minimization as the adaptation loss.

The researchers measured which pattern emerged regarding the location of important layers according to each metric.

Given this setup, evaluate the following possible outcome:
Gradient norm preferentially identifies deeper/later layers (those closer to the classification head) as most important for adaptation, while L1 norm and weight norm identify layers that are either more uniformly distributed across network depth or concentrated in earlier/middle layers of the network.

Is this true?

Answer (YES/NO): NO